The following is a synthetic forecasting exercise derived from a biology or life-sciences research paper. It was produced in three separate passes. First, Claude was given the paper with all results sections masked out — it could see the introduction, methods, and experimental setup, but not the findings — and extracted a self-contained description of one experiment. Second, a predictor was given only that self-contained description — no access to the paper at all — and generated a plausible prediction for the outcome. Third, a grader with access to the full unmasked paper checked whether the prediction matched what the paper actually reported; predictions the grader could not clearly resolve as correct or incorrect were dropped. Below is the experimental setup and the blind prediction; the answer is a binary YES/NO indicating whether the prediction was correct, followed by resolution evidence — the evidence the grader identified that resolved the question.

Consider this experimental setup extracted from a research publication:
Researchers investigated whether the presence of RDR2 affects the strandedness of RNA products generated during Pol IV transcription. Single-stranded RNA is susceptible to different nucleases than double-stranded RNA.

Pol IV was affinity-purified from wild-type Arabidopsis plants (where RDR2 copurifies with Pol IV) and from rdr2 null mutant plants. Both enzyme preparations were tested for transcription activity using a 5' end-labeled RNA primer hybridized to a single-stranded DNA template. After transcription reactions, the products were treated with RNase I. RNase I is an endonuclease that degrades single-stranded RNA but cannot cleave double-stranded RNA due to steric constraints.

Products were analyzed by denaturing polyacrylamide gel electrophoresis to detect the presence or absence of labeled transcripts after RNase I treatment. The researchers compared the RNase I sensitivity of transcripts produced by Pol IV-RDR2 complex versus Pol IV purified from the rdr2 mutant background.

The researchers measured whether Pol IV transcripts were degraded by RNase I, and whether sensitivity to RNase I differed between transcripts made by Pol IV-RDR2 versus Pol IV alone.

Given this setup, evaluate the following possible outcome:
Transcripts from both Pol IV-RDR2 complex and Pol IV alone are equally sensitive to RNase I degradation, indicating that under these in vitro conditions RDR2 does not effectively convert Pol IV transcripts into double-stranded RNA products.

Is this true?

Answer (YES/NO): YES